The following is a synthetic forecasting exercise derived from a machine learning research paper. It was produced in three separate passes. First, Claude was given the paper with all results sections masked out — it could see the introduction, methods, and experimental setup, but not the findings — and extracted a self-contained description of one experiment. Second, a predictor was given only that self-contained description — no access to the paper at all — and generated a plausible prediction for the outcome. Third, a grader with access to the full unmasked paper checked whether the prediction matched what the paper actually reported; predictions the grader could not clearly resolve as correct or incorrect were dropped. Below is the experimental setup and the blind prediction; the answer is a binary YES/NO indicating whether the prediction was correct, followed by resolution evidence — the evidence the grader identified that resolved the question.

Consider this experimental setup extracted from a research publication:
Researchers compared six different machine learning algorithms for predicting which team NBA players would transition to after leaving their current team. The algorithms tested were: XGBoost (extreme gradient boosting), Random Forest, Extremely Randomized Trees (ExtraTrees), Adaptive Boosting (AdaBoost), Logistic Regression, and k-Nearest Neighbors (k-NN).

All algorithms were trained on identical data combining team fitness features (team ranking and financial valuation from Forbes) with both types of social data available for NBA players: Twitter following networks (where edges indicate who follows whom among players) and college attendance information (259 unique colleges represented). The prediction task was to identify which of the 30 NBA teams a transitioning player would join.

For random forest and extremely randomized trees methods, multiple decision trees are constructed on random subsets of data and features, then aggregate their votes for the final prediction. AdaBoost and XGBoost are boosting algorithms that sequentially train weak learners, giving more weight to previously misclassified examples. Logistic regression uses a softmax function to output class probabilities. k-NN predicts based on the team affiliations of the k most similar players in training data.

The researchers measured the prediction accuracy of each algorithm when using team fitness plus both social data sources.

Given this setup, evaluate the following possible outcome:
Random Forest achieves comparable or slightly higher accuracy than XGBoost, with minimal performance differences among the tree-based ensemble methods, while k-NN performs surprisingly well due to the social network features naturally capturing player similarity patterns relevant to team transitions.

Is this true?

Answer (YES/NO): NO